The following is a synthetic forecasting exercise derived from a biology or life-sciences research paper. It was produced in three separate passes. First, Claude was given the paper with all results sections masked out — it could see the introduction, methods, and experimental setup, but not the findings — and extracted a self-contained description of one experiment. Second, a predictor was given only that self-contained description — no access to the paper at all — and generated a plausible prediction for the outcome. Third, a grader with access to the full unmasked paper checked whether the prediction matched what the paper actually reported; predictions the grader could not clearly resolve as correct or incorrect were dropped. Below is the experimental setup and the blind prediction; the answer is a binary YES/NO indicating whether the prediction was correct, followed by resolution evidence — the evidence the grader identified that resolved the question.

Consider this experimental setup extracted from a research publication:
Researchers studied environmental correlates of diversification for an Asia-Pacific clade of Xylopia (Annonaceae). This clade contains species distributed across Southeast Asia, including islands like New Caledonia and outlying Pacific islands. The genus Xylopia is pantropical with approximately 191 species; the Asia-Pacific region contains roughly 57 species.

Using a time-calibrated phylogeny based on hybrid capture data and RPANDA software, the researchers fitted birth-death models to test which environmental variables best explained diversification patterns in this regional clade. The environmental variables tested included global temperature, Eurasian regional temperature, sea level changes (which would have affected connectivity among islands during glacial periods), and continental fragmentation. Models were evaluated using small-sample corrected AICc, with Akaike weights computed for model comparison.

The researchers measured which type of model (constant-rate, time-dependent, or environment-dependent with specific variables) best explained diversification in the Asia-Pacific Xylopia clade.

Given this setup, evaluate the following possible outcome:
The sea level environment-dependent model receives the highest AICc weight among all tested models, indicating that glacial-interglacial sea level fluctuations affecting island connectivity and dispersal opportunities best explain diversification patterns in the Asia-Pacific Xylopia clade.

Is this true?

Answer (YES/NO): YES